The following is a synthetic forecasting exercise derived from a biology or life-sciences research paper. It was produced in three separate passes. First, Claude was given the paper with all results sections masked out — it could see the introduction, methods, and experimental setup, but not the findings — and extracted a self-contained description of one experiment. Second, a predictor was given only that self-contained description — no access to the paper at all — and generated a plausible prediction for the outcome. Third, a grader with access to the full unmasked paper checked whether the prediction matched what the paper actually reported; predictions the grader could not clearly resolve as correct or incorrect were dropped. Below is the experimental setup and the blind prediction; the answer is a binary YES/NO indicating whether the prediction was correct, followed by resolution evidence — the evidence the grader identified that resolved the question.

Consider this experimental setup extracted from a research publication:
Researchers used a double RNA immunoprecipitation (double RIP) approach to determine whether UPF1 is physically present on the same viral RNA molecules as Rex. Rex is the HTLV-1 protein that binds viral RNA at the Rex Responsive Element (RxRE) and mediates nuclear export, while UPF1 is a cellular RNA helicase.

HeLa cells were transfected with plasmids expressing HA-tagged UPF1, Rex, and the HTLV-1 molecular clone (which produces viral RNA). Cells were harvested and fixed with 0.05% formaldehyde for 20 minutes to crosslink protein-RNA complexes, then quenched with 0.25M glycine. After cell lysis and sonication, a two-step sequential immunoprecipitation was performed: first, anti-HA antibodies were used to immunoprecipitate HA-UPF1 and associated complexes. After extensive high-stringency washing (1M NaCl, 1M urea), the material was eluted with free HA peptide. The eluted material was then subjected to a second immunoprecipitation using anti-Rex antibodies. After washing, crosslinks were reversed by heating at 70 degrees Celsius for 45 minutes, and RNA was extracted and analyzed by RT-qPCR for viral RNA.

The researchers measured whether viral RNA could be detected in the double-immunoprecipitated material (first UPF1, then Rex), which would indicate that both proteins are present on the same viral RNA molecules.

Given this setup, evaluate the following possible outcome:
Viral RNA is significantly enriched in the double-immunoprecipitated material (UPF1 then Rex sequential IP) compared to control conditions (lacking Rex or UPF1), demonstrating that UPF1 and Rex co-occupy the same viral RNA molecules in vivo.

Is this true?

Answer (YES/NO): YES